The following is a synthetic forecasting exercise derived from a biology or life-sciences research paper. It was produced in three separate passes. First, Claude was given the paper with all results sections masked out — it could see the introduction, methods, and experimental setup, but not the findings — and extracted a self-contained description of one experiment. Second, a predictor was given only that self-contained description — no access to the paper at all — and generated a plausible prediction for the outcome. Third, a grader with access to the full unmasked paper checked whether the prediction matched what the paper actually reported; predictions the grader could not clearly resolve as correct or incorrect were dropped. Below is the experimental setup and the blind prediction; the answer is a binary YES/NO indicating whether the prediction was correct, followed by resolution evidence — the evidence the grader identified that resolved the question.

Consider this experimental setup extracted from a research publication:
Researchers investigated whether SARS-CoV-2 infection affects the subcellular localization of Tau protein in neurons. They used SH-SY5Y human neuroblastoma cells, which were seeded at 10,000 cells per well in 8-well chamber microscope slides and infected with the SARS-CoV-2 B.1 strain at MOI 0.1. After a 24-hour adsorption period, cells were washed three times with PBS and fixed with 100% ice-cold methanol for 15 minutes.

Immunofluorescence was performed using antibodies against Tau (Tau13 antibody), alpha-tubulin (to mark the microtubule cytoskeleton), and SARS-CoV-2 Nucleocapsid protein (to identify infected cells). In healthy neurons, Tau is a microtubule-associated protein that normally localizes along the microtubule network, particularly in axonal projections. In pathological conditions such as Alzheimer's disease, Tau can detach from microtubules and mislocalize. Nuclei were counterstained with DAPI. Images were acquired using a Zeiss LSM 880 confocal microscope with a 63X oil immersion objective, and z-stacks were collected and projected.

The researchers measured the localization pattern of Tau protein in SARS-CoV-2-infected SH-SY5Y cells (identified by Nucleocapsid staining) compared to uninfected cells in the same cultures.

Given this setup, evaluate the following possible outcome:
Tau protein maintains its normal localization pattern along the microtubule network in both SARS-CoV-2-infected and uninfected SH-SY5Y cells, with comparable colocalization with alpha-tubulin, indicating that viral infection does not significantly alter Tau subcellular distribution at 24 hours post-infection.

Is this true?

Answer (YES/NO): NO